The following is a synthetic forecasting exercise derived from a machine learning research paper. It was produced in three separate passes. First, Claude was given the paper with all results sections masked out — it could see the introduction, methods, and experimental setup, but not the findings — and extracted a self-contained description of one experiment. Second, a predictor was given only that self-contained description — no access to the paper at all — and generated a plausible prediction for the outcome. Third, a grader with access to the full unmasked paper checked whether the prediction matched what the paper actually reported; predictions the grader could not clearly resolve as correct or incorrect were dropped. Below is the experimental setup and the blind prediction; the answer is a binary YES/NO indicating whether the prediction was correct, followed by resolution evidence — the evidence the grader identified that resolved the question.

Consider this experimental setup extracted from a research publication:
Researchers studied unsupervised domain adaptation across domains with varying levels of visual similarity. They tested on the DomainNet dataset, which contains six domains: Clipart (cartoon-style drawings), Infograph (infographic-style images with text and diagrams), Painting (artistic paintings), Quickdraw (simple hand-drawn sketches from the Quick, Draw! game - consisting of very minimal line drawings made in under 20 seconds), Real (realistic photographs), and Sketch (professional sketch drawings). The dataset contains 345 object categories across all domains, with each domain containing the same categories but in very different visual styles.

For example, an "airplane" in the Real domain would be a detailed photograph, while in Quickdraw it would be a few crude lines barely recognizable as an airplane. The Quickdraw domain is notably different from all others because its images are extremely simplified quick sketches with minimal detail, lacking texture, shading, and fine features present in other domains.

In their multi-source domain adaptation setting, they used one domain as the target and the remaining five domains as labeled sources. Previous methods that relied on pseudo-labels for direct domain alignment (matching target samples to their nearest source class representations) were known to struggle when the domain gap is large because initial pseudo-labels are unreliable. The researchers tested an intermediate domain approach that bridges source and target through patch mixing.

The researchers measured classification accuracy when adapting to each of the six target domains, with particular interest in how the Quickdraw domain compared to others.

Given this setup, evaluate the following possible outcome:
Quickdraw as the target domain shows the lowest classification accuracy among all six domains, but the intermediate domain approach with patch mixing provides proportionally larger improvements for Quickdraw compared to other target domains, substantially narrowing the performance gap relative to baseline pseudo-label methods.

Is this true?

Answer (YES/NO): YES